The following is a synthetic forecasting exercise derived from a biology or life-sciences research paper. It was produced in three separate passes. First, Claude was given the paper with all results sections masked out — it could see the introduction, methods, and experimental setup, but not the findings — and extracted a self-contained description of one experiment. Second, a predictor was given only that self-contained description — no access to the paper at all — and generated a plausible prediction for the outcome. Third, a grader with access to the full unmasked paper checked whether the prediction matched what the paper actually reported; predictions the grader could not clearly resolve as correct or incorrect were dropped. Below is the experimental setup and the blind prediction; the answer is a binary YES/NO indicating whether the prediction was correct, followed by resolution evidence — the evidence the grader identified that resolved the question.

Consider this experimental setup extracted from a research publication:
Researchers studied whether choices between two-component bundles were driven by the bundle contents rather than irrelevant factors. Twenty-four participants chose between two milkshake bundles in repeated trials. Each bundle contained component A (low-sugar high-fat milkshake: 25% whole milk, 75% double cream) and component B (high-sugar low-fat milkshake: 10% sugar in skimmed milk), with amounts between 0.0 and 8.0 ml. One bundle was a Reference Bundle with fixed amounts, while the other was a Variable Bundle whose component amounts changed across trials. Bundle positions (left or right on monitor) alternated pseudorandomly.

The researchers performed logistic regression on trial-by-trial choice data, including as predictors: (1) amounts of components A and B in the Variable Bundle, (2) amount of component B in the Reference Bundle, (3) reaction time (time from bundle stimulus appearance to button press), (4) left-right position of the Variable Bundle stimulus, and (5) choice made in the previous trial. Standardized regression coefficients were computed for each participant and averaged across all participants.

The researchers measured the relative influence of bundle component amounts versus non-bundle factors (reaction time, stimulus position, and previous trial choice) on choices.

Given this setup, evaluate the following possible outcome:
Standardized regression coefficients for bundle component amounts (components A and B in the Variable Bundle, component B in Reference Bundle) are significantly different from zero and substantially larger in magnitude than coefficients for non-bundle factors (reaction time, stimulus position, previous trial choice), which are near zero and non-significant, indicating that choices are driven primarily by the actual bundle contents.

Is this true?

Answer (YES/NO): YES